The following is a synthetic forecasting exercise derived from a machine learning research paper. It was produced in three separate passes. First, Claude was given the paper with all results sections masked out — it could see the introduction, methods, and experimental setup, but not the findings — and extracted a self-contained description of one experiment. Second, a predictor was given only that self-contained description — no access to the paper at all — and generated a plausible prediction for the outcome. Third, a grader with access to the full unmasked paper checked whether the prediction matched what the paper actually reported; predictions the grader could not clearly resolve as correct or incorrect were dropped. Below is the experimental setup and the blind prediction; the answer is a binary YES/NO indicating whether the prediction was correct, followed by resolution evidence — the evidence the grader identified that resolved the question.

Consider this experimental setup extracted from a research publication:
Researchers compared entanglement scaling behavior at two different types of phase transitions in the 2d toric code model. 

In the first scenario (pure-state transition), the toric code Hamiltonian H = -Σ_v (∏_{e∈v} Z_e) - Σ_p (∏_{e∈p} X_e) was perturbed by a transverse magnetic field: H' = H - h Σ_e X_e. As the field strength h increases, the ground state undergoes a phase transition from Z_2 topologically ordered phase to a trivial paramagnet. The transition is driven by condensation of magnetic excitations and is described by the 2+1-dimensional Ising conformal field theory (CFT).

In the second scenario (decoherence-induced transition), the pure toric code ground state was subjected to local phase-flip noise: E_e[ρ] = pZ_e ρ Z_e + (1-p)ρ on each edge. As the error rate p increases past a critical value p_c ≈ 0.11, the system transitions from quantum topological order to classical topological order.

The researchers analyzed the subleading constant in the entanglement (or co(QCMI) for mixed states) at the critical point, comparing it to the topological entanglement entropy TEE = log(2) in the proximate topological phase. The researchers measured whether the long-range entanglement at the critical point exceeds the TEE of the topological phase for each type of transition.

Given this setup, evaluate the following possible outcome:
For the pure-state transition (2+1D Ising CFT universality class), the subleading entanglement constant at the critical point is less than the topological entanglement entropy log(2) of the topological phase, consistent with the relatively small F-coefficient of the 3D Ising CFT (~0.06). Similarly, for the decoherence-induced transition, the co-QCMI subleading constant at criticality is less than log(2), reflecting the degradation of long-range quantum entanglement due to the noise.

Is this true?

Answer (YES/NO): NO